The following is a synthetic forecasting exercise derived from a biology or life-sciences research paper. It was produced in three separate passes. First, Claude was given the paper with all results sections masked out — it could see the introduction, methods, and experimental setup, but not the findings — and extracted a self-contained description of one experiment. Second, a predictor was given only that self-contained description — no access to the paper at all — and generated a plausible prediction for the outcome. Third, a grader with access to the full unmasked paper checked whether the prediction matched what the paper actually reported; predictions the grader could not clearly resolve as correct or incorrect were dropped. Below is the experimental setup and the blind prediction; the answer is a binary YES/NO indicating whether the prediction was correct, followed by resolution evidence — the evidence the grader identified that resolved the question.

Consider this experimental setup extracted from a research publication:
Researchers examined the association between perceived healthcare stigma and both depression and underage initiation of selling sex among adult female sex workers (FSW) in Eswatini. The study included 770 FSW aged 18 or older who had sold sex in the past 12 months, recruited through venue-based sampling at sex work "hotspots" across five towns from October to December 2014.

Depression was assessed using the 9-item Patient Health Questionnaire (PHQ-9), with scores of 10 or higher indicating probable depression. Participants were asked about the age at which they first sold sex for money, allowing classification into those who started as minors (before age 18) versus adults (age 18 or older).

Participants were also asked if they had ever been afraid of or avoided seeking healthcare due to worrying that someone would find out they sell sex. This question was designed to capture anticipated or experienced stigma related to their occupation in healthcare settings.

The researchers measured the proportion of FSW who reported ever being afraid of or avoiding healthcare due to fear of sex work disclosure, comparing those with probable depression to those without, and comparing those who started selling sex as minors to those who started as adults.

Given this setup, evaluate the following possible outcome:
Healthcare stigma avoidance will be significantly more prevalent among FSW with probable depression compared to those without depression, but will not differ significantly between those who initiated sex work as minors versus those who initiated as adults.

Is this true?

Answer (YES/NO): NO